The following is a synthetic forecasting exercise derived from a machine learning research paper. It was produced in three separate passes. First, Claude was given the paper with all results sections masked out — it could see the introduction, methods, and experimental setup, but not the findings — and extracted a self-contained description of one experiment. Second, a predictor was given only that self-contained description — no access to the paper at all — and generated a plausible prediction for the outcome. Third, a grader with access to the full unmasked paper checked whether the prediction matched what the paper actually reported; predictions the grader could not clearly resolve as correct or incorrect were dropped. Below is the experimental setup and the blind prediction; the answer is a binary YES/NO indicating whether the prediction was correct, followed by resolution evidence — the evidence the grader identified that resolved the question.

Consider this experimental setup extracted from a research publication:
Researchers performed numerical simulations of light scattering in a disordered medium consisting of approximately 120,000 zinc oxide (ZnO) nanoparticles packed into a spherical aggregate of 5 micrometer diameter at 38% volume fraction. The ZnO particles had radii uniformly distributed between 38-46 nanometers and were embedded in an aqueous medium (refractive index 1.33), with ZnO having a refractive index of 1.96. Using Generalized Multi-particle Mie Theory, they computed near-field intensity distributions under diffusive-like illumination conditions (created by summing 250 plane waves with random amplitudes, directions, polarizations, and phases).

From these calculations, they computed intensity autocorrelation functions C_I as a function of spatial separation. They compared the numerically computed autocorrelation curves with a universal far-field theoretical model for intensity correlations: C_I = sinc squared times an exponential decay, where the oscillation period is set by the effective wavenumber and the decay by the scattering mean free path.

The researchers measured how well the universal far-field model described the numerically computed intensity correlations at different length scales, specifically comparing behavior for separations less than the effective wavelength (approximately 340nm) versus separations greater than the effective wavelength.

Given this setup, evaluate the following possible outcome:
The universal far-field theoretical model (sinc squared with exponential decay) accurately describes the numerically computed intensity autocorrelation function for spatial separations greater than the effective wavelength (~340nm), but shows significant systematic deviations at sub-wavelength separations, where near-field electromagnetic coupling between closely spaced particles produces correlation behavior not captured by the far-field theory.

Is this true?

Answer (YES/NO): YES